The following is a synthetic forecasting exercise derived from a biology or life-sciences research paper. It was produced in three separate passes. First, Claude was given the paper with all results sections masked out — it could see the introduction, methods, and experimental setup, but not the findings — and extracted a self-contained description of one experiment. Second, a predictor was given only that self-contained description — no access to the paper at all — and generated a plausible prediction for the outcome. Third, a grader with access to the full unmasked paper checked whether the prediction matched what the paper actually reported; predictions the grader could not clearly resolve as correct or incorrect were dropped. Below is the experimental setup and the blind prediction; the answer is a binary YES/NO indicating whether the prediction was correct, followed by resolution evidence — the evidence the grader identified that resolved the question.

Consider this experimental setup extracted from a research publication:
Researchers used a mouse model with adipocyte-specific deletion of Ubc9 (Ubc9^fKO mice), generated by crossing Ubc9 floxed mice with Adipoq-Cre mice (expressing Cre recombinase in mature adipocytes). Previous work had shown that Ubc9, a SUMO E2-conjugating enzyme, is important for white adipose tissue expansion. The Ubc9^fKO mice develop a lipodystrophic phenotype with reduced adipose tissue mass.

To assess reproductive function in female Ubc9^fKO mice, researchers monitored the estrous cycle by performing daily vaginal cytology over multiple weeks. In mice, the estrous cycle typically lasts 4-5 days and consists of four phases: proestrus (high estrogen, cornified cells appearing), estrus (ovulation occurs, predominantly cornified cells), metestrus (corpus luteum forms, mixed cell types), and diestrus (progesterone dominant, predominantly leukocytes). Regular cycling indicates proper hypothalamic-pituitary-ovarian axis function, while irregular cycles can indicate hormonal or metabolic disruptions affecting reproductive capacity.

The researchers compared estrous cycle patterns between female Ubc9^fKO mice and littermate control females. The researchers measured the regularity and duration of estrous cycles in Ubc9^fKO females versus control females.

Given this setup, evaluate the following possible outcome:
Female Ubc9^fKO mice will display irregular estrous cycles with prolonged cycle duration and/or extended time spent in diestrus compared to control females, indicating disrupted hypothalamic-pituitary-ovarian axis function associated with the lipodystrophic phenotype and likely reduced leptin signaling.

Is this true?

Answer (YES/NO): NO